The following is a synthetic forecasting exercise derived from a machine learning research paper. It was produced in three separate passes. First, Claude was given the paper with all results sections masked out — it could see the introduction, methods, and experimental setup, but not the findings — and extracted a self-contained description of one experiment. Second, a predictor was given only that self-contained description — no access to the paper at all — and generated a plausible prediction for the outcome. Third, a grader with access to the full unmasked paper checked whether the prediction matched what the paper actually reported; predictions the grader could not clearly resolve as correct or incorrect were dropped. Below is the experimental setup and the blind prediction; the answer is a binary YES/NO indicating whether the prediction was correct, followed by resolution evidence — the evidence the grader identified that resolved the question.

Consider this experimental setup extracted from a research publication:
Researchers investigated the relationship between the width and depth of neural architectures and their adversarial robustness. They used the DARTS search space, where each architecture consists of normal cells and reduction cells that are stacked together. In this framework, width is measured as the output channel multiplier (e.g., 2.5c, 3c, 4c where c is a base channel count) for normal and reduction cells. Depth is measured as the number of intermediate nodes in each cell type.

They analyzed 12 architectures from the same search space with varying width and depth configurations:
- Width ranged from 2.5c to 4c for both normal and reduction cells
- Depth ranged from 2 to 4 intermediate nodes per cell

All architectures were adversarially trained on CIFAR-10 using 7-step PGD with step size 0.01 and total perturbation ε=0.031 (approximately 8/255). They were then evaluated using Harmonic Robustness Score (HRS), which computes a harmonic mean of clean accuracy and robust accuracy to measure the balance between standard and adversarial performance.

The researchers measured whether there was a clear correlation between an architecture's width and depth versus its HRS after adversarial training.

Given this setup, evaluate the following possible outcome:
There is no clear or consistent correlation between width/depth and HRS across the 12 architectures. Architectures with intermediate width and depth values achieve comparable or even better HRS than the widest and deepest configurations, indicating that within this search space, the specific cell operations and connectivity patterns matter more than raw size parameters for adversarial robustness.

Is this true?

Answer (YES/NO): YES